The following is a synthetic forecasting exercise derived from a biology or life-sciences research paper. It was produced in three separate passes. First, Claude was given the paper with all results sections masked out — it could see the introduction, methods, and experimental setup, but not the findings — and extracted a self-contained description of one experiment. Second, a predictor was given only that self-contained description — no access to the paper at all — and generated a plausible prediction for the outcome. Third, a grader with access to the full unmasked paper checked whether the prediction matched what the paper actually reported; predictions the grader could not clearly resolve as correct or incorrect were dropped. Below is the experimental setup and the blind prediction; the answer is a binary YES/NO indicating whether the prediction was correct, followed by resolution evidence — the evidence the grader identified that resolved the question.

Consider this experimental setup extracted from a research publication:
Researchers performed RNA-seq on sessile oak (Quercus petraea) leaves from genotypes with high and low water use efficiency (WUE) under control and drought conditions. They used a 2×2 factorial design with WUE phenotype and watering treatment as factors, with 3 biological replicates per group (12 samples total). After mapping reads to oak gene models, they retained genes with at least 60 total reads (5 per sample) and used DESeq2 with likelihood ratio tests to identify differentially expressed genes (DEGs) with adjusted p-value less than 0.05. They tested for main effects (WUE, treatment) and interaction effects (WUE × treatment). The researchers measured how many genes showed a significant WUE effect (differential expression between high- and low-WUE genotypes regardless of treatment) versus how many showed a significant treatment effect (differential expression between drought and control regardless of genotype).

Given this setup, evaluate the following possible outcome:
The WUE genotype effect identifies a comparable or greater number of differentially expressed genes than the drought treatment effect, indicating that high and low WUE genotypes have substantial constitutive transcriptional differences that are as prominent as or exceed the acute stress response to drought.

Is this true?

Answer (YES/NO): NO